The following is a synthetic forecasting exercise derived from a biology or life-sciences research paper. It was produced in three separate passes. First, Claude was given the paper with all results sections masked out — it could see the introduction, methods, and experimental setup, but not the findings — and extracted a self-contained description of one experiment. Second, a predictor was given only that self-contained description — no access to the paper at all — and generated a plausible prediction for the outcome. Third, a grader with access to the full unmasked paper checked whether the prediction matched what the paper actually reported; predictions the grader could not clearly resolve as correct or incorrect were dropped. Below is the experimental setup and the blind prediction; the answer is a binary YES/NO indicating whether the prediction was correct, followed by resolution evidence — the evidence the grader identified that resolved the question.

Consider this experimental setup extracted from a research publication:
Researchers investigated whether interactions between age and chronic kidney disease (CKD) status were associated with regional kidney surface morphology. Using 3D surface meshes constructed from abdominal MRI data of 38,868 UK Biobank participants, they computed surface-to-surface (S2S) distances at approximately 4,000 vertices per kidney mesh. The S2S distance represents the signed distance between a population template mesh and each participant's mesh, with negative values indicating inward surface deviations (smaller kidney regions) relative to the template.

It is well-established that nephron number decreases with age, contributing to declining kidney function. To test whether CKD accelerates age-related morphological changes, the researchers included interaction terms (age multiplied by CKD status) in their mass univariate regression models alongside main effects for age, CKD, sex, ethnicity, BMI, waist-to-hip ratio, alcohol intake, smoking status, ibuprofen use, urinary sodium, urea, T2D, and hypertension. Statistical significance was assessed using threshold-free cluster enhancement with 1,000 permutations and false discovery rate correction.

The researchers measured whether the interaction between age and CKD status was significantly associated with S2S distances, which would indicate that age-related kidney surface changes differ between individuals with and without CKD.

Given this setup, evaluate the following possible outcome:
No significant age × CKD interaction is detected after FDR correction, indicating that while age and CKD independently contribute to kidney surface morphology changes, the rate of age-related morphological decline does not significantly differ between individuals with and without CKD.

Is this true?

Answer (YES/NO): NO